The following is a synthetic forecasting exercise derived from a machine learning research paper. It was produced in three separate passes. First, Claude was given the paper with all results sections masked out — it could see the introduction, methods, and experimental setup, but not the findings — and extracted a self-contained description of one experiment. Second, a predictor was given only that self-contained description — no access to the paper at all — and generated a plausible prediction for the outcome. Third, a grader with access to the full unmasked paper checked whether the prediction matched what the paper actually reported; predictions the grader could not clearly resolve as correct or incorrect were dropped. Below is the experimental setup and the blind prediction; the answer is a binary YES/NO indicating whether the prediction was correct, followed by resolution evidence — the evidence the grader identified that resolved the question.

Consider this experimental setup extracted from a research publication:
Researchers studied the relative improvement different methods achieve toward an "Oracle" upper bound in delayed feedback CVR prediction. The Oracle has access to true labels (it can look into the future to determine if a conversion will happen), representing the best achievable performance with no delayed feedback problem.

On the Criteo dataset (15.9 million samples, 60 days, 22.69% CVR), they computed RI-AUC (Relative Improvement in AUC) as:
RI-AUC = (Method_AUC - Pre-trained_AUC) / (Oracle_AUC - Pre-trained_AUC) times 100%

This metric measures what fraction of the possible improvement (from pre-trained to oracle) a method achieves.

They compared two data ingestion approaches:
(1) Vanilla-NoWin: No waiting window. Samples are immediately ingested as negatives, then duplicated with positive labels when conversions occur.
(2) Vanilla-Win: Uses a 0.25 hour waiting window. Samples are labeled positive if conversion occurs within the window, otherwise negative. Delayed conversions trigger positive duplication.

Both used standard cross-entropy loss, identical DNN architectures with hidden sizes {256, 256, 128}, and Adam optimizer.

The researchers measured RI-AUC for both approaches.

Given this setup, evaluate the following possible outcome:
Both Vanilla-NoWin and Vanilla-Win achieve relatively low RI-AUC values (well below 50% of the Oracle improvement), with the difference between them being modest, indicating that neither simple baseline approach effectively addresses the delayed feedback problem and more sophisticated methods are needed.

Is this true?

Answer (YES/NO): NO